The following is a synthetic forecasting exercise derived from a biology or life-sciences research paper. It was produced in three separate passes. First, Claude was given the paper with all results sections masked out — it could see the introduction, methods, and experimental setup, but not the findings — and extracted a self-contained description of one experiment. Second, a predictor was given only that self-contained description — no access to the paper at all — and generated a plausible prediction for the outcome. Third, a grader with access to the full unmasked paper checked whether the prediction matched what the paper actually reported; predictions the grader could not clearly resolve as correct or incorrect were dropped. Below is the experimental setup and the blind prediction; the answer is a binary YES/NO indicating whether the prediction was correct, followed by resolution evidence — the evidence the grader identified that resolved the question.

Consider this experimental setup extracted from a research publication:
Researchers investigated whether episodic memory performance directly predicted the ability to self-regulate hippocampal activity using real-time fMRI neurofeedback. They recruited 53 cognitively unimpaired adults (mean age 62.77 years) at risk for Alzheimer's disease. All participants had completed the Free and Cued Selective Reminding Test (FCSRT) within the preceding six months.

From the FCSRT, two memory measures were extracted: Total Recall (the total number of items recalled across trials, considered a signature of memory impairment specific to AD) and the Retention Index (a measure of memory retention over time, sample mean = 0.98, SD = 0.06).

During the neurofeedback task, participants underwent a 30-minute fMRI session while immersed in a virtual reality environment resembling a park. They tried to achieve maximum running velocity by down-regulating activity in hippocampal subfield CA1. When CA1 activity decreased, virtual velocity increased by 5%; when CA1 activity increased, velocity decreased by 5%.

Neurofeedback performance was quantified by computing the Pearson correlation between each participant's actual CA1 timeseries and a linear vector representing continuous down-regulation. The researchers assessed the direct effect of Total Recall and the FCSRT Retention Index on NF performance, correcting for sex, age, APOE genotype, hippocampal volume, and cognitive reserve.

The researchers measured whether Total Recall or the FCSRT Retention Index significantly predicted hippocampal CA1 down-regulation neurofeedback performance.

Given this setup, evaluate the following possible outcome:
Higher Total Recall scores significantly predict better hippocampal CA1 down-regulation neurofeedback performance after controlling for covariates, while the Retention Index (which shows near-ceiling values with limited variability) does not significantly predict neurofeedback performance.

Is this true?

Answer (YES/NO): NO